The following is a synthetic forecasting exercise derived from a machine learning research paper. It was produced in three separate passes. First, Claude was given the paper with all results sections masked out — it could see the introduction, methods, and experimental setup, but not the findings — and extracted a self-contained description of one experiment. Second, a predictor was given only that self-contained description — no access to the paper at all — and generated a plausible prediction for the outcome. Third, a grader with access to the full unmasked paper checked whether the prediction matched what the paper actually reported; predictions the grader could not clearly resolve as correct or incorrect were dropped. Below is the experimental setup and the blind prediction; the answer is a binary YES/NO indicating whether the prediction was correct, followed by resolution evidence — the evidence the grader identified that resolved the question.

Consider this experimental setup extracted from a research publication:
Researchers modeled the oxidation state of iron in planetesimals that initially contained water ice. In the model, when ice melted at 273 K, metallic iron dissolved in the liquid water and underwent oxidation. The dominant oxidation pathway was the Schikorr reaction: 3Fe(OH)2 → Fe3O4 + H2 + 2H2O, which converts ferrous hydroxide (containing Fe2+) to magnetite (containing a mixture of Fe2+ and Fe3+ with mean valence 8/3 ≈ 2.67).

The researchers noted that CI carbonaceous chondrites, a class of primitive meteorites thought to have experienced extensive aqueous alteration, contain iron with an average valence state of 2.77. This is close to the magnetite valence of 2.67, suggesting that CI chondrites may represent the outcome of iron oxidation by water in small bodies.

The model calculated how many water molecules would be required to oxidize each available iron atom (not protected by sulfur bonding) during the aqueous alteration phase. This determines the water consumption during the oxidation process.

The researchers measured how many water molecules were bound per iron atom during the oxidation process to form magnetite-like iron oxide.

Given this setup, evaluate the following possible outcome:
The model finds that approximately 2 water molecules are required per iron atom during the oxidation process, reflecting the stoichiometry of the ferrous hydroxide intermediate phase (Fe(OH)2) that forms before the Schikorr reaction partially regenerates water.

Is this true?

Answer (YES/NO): NO